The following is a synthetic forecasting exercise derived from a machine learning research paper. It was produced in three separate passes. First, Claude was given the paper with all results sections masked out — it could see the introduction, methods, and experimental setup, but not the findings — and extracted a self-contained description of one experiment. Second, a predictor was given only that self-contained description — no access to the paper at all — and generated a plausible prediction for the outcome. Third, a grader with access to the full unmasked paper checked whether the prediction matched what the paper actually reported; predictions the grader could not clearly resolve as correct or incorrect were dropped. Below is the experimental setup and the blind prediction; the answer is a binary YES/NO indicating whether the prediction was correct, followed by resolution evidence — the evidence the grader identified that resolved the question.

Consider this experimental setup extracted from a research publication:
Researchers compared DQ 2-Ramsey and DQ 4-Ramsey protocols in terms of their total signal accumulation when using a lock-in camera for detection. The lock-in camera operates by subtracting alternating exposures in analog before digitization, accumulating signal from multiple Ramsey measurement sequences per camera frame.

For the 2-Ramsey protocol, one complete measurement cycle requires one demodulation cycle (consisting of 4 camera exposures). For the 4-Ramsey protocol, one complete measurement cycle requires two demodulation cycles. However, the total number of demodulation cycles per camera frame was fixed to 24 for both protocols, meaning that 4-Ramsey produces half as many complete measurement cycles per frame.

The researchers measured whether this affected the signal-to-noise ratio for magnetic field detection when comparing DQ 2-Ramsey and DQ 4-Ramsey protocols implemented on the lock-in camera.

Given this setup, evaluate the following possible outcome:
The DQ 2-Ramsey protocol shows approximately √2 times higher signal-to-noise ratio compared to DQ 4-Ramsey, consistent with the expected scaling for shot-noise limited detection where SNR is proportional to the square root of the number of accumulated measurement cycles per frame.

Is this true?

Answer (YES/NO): NO